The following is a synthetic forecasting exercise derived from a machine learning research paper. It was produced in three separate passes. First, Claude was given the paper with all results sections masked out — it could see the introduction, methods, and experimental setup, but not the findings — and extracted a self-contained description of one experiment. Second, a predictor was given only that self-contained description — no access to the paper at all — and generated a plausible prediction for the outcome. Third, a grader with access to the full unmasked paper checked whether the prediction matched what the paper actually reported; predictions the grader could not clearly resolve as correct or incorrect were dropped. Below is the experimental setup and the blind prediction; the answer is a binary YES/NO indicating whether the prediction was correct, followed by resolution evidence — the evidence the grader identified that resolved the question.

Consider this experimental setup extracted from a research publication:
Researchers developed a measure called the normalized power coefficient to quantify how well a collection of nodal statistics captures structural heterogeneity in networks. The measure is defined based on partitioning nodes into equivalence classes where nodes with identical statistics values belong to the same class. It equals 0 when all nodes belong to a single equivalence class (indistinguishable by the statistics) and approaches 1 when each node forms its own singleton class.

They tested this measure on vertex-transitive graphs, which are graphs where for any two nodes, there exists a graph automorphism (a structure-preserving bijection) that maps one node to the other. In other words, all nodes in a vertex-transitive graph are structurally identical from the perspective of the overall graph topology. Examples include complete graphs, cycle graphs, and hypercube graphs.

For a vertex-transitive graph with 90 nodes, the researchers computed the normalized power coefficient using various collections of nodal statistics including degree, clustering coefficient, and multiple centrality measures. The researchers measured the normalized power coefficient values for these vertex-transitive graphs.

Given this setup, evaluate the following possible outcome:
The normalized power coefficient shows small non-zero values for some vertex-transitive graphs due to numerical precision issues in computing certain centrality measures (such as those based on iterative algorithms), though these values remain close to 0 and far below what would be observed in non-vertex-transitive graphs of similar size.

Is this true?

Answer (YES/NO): NO